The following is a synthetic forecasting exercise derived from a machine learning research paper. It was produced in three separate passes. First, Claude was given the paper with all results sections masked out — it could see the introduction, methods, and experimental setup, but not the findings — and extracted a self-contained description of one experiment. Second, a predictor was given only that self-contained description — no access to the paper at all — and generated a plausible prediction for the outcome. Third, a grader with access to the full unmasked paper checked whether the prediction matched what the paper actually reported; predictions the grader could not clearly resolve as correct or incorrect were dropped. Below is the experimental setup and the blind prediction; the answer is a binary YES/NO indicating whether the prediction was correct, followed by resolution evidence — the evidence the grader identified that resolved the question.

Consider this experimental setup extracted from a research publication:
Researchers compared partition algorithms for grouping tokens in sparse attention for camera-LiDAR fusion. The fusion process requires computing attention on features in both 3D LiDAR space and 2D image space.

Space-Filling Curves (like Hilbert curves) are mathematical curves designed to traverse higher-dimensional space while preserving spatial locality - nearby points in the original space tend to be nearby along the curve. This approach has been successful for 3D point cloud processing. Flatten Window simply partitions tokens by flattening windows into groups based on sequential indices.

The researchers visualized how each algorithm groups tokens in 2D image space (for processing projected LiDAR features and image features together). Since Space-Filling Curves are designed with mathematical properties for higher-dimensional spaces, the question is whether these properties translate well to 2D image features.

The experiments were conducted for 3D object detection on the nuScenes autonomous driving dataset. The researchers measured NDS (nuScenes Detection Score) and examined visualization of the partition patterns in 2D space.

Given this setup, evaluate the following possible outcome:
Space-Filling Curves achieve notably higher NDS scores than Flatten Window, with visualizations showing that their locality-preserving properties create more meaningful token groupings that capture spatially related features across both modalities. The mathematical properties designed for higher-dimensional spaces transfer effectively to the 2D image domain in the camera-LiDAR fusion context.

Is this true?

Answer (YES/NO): NO